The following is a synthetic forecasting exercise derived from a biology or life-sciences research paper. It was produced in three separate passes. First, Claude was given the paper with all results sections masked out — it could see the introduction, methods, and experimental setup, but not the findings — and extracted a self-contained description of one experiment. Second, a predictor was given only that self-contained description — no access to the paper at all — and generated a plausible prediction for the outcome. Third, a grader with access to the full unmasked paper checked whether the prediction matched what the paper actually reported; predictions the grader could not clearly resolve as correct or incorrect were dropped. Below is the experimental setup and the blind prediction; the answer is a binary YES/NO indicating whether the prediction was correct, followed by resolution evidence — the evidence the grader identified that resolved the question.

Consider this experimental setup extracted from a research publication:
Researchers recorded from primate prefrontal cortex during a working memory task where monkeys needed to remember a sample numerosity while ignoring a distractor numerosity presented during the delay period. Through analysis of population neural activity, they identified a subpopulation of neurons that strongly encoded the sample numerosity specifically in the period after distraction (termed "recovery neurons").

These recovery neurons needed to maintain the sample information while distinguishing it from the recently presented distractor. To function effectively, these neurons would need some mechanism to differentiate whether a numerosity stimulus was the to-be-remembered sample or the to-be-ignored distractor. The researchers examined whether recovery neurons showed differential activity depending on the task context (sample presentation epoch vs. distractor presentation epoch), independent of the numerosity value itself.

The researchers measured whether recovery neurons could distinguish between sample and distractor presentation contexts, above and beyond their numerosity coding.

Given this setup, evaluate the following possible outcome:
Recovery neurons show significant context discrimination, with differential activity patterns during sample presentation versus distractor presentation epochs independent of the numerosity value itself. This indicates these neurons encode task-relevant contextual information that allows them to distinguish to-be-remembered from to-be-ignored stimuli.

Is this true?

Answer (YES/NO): YES